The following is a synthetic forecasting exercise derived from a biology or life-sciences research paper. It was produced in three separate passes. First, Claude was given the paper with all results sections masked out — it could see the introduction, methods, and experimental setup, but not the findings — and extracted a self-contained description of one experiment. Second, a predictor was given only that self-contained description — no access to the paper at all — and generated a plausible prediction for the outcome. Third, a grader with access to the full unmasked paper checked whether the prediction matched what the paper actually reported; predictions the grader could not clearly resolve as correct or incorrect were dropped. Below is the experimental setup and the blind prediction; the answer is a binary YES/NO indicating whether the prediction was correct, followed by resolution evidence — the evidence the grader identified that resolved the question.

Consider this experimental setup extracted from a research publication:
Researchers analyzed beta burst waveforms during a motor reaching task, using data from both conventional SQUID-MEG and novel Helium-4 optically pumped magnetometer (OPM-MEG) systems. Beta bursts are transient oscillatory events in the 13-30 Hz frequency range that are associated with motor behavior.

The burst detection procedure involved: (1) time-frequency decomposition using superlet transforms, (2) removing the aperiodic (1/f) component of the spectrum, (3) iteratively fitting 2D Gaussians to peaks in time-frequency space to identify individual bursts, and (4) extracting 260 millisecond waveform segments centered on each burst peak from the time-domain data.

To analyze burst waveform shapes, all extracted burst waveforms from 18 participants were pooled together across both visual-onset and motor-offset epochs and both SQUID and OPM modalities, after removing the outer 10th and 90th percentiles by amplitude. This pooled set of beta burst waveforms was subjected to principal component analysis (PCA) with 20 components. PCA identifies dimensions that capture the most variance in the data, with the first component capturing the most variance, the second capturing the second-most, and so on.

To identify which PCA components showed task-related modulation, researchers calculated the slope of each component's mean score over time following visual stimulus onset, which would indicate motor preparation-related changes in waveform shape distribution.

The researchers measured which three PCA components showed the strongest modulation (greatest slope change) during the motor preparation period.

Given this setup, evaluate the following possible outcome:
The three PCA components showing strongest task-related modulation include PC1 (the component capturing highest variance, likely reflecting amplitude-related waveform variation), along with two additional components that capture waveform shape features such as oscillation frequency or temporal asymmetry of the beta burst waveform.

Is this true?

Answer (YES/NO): NO